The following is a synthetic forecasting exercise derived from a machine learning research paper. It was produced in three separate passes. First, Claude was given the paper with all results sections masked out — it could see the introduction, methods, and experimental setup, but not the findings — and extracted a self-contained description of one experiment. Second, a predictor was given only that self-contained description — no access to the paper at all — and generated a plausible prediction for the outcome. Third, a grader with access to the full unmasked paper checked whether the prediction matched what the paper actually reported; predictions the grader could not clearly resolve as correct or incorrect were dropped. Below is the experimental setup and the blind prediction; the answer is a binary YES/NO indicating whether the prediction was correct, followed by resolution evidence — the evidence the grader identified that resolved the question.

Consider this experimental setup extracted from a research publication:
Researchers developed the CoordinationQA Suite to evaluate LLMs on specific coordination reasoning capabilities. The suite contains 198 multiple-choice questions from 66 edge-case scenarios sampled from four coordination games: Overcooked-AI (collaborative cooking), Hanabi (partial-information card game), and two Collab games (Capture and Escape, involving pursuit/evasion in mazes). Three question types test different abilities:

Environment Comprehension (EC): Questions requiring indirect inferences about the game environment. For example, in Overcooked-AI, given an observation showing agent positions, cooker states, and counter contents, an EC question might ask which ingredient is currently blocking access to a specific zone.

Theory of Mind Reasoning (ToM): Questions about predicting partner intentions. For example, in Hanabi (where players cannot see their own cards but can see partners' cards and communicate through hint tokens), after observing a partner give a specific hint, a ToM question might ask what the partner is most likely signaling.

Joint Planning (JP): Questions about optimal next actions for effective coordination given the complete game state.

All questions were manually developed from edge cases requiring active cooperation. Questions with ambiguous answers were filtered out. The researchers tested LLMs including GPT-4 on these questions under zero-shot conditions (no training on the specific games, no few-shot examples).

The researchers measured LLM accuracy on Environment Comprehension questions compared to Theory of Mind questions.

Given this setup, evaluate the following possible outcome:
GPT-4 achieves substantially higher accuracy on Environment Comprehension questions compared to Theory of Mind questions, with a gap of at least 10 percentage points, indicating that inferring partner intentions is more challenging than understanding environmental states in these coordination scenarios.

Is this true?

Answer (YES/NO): YES